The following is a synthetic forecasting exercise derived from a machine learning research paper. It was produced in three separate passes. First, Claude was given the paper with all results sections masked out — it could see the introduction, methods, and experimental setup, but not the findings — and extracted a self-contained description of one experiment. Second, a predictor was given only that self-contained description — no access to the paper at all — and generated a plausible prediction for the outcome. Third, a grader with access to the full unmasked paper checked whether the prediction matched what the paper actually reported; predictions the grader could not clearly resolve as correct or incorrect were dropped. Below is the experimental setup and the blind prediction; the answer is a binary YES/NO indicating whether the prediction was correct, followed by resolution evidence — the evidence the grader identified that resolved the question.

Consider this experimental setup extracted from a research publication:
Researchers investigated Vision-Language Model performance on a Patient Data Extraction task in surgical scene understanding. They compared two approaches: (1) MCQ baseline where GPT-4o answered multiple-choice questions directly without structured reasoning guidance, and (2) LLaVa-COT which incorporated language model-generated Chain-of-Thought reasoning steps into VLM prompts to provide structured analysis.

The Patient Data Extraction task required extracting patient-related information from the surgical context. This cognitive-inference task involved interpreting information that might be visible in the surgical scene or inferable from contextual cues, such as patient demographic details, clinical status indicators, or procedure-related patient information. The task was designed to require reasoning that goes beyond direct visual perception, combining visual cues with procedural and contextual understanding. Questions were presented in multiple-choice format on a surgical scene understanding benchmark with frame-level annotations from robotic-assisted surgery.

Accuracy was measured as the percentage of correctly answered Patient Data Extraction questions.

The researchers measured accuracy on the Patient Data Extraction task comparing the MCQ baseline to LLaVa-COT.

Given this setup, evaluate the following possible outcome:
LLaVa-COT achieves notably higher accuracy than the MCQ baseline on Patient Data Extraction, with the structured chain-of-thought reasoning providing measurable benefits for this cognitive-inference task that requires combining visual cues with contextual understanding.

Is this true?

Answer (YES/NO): YES